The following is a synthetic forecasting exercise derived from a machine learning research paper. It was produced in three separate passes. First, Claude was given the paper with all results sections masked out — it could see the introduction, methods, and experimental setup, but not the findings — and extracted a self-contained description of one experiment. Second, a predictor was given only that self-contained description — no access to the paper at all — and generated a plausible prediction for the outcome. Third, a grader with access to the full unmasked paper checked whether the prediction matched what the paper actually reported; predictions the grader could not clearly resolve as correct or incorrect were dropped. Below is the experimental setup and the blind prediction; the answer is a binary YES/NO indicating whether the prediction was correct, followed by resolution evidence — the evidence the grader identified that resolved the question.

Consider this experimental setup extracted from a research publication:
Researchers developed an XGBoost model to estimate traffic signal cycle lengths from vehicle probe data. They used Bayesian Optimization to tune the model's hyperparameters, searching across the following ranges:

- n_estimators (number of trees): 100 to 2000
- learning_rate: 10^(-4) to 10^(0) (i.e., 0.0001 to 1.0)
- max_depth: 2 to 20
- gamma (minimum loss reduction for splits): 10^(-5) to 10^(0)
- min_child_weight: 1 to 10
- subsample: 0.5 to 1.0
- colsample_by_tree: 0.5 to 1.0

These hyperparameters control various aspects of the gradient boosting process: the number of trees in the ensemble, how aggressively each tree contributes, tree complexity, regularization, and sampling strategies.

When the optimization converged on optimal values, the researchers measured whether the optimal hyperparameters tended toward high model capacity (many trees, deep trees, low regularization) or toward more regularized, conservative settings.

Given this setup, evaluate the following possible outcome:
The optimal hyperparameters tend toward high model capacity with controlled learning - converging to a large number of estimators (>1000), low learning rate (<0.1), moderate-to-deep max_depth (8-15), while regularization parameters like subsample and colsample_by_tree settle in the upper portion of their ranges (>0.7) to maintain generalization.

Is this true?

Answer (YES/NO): NO